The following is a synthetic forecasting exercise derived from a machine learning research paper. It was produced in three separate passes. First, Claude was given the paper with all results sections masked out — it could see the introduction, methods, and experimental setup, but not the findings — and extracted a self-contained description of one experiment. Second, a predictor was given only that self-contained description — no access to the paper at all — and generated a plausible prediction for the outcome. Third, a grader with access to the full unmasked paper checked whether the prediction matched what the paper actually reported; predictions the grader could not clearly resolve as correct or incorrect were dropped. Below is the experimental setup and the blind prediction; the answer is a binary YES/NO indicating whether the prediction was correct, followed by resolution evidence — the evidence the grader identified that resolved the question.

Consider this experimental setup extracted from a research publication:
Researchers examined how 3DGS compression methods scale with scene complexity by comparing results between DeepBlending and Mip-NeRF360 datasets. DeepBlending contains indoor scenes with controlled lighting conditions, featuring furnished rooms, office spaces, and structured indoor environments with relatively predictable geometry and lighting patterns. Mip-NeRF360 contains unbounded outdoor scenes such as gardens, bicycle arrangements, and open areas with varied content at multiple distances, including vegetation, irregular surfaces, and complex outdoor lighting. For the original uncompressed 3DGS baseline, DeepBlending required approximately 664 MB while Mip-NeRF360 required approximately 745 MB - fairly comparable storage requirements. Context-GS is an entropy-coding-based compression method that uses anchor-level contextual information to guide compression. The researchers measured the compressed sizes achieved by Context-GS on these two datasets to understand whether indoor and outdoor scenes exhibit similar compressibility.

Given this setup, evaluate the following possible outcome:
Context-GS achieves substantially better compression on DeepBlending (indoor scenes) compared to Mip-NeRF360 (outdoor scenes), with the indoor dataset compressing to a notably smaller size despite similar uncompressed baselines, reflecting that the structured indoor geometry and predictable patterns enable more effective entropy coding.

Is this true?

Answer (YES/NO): YES